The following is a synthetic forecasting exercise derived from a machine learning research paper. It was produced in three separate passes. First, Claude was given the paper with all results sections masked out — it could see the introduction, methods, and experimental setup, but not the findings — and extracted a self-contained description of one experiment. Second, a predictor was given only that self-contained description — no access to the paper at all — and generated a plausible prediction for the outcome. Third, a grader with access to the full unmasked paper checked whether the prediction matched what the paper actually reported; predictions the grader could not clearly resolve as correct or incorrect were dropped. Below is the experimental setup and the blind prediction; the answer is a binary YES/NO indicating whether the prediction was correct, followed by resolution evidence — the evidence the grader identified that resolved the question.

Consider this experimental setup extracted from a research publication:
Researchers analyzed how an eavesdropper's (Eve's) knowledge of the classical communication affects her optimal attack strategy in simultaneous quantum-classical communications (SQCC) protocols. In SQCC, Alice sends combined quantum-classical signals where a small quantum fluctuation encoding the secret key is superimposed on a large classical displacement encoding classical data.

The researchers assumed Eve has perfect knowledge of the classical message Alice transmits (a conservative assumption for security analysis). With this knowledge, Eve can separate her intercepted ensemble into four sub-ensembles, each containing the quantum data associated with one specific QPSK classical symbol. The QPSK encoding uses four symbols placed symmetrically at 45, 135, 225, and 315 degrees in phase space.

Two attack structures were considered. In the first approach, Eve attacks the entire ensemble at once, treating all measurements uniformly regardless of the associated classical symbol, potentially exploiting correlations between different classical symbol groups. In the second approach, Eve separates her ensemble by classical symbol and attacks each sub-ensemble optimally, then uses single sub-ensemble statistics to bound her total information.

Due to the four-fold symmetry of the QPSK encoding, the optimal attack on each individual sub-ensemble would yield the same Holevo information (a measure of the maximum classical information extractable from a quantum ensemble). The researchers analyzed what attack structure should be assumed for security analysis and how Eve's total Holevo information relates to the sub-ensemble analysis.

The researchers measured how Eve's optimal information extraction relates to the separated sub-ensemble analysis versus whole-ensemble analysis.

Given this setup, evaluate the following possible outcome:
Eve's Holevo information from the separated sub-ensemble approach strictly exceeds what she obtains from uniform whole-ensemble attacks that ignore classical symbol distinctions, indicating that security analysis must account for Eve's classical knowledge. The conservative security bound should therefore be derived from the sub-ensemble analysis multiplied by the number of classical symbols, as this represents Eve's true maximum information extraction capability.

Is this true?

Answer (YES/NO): NO